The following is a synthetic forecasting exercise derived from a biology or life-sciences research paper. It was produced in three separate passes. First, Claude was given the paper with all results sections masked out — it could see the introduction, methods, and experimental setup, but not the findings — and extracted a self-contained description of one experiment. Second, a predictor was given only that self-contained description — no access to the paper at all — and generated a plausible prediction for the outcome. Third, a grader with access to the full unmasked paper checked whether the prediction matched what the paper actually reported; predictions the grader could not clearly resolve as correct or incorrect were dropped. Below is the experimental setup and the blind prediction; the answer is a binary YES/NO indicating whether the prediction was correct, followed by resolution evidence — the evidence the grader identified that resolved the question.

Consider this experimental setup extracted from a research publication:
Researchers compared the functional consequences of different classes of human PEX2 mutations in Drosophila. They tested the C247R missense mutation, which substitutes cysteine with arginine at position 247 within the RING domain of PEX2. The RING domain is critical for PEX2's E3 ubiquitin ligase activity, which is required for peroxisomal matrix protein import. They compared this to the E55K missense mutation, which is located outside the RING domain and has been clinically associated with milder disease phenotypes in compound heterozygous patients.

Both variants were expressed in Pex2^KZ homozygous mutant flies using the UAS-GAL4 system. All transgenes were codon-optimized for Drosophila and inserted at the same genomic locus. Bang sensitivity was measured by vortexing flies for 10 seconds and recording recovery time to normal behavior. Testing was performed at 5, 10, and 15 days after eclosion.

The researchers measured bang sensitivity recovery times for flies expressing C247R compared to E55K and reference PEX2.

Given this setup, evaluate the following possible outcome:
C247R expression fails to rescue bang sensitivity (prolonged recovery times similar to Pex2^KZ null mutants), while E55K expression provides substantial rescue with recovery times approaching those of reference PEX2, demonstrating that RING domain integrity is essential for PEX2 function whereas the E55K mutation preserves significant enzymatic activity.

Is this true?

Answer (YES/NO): YES